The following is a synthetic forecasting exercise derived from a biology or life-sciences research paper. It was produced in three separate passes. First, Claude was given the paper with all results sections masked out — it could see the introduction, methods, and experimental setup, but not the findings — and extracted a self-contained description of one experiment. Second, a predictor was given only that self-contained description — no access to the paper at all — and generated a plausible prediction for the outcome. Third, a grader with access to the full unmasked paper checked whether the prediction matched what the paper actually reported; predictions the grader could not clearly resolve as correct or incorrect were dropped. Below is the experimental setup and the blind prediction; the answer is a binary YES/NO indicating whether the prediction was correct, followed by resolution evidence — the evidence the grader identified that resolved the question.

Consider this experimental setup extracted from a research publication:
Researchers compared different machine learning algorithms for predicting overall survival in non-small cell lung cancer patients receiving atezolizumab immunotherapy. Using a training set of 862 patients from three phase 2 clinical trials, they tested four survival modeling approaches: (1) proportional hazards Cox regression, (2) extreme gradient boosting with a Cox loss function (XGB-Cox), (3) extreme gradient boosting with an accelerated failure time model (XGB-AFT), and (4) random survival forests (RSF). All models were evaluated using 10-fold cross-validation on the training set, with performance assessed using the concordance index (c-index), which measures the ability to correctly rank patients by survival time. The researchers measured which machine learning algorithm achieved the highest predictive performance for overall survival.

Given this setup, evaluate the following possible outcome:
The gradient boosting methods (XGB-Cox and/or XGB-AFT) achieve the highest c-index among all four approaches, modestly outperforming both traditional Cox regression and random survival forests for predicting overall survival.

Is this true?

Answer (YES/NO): NO